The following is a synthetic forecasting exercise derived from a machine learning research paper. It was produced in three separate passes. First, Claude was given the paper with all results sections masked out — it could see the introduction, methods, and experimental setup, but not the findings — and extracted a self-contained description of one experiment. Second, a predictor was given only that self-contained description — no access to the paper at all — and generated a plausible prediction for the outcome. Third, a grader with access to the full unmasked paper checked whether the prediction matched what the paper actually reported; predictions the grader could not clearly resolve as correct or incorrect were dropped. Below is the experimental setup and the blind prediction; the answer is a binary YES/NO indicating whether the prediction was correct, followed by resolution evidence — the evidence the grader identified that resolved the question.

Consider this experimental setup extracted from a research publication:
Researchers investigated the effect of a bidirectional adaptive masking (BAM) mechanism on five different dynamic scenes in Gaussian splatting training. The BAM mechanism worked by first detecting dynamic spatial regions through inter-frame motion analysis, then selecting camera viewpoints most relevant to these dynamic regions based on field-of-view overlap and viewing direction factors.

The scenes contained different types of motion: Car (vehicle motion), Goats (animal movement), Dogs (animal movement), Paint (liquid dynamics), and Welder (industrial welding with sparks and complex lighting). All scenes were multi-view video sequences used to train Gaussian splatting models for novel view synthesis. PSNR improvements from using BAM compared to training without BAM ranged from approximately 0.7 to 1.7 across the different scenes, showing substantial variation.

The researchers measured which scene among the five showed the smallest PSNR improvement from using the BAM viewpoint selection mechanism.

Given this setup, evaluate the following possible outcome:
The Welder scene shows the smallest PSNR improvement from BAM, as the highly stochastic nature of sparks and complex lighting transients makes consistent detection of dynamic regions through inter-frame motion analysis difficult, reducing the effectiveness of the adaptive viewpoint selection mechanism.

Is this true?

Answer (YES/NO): NO